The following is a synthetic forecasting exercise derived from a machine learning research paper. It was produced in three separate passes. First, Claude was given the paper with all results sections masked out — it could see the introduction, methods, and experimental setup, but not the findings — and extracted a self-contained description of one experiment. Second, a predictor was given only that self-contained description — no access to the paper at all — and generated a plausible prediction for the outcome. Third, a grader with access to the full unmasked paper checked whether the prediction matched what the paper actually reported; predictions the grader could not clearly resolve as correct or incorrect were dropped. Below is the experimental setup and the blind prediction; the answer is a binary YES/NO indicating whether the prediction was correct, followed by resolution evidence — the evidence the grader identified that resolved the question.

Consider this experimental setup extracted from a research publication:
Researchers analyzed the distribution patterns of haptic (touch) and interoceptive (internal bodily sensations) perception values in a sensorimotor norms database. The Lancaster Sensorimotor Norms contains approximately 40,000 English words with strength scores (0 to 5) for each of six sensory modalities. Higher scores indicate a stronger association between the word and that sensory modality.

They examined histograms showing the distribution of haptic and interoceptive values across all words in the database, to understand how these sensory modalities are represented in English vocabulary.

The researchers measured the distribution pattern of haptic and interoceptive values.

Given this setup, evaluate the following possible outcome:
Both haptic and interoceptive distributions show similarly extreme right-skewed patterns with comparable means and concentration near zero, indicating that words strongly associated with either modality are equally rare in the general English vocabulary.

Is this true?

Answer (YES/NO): YES